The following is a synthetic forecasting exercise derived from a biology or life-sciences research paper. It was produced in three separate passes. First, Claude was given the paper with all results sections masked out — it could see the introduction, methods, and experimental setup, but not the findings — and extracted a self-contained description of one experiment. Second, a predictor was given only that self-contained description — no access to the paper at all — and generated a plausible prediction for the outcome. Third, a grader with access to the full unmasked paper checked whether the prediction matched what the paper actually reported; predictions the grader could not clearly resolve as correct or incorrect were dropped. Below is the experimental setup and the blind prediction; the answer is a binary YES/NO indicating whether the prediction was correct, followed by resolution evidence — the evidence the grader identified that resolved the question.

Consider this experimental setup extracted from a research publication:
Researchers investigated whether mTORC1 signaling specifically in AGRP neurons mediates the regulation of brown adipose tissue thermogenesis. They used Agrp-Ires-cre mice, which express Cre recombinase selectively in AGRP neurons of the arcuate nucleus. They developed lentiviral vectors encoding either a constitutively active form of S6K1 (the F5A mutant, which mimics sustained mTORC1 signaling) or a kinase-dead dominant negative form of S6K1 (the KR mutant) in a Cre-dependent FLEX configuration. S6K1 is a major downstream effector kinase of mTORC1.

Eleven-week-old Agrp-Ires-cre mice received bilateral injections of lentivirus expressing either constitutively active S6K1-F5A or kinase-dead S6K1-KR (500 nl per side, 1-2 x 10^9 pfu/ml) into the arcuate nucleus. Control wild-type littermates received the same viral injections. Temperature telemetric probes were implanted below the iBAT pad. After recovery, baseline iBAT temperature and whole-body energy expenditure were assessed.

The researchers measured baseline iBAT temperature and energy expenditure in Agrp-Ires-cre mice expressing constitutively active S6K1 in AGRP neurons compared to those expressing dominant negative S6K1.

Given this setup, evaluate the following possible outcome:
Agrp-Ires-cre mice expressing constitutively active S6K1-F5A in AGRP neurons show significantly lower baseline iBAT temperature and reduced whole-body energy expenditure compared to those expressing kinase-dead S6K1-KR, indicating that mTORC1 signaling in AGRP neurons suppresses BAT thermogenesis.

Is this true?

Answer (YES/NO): NO